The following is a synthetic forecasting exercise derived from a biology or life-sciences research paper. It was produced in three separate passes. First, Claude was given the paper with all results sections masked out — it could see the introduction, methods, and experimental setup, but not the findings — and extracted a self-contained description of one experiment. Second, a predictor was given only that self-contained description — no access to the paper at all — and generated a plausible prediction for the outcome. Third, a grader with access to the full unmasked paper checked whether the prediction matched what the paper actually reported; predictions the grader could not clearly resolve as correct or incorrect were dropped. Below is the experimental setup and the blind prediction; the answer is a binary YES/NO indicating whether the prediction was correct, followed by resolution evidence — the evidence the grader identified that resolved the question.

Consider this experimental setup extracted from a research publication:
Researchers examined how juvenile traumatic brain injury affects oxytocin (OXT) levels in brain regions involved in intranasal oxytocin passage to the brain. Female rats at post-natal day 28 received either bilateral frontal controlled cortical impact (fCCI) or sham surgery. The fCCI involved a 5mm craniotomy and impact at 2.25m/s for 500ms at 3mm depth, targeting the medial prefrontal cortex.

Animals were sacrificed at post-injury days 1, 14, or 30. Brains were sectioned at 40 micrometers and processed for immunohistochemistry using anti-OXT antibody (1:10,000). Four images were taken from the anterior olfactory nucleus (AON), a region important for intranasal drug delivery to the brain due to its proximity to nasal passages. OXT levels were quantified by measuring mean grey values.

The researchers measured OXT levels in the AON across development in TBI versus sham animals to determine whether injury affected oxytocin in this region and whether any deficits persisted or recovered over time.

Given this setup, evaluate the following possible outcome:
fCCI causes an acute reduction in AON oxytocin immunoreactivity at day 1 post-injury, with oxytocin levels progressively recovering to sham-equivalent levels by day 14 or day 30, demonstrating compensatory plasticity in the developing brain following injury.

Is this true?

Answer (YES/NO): NO